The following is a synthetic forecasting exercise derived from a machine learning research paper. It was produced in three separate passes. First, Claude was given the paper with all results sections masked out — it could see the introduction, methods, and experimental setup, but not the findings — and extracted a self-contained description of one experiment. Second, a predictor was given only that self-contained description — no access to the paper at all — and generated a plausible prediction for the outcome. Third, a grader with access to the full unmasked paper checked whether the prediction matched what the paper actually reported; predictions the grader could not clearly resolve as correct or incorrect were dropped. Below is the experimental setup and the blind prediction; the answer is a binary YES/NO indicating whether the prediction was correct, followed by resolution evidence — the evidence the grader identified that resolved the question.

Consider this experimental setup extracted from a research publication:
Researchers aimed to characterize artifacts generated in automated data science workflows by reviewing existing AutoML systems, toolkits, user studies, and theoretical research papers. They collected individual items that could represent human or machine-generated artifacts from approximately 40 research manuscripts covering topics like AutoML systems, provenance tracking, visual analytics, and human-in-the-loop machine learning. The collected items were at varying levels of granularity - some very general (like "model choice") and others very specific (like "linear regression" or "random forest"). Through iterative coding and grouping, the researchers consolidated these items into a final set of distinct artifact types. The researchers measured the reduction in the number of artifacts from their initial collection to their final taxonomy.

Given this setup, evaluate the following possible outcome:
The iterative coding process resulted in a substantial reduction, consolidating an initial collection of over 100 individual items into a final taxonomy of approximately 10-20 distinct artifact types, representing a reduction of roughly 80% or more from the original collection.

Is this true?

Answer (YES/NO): NO